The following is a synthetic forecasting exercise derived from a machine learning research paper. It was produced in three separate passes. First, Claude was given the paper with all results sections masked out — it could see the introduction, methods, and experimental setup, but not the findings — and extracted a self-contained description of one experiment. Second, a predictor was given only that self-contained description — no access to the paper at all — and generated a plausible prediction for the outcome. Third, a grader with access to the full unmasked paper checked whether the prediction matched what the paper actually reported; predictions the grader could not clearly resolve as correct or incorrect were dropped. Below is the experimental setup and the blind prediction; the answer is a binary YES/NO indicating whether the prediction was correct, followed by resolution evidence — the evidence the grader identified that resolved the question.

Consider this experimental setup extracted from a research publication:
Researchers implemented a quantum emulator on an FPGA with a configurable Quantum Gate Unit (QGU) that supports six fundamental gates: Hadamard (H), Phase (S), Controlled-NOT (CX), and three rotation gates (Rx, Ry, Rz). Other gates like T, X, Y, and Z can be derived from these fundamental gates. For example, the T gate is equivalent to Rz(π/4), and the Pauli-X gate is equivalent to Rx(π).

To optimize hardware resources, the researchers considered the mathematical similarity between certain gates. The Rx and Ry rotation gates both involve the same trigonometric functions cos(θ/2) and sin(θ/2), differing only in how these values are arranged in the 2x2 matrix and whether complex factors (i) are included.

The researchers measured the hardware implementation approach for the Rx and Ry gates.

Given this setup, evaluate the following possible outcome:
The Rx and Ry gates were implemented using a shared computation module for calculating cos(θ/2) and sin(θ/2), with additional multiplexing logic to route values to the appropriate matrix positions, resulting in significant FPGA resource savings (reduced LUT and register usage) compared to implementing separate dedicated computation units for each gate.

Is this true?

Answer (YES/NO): NO